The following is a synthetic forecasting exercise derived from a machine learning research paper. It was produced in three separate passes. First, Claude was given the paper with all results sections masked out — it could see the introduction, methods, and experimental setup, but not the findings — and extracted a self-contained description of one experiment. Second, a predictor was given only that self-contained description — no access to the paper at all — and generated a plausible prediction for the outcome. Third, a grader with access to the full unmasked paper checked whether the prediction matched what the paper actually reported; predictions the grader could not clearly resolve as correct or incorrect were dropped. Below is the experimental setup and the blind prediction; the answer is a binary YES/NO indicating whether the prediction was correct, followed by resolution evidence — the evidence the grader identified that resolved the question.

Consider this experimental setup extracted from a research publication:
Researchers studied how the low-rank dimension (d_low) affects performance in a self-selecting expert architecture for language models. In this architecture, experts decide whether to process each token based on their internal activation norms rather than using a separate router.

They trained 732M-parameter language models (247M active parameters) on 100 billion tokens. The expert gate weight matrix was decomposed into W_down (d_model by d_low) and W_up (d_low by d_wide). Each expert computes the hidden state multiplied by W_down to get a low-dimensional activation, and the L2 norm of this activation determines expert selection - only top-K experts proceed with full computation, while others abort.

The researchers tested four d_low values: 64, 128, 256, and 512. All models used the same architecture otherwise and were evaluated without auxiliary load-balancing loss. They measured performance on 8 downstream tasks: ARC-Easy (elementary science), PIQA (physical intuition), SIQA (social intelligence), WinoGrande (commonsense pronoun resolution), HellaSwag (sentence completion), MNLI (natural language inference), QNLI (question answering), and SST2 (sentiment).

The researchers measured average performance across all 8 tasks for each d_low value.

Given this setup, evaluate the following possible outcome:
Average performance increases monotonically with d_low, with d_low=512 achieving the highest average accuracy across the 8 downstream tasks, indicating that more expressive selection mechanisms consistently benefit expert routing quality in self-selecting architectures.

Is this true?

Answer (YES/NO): NO